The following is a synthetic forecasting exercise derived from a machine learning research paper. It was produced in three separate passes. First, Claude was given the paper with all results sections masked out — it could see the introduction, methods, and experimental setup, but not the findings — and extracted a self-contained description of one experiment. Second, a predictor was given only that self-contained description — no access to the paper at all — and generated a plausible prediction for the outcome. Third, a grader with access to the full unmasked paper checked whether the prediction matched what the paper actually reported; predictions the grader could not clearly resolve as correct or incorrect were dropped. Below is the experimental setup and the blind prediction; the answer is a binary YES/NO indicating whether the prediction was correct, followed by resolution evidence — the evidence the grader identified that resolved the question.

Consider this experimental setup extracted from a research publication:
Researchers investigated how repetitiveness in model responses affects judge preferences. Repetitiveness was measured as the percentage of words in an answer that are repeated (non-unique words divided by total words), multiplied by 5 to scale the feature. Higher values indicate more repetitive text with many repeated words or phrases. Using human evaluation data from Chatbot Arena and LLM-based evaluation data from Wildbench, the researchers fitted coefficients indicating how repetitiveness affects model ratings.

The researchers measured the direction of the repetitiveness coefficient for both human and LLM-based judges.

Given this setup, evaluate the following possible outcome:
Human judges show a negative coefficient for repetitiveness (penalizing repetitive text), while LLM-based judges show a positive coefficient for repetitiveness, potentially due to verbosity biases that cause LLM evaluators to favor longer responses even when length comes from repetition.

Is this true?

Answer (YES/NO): YES